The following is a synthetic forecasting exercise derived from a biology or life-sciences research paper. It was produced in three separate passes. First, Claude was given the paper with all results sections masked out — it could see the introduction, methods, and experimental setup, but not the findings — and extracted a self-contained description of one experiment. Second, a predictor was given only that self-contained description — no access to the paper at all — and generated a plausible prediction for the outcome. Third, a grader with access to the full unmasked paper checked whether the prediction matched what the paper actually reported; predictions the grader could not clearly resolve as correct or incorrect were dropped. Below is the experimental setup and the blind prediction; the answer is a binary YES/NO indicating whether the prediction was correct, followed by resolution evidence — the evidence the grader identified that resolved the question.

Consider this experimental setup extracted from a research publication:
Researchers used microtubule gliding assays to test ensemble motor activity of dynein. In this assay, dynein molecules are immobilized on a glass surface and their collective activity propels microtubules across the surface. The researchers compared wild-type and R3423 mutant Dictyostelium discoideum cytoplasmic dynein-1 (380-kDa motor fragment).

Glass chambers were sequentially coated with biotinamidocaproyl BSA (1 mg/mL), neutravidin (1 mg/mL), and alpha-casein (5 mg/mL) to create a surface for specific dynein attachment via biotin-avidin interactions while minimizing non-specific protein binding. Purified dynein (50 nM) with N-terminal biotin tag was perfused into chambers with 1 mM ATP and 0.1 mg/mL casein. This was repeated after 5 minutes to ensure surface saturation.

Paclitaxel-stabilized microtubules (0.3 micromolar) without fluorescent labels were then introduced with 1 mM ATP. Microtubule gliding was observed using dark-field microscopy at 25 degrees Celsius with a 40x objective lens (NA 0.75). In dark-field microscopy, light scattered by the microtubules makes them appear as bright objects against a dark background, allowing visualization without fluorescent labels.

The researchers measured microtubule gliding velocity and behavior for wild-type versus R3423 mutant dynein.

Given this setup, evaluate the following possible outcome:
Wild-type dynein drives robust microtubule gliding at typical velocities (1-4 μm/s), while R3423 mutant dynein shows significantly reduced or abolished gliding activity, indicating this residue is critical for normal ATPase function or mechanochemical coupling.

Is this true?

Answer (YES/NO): NO